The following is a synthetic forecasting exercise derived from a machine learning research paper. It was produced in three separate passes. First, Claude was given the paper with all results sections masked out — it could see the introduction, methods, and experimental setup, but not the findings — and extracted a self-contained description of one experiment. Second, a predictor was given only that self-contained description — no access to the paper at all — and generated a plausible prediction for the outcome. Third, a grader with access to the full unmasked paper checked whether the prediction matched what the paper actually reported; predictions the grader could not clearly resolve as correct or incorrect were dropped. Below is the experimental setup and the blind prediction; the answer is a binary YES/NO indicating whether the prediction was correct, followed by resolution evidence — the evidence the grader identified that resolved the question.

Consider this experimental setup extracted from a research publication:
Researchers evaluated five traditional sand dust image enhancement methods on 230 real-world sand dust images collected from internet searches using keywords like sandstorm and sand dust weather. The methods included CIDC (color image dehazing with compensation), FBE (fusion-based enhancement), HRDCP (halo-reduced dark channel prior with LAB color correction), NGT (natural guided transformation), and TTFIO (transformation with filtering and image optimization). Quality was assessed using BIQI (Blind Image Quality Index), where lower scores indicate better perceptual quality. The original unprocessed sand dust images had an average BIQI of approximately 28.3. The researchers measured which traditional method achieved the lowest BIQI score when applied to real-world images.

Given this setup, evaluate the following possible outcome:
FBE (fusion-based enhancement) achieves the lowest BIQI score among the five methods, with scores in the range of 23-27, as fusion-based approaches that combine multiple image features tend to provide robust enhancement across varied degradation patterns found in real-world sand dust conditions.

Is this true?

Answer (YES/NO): NO